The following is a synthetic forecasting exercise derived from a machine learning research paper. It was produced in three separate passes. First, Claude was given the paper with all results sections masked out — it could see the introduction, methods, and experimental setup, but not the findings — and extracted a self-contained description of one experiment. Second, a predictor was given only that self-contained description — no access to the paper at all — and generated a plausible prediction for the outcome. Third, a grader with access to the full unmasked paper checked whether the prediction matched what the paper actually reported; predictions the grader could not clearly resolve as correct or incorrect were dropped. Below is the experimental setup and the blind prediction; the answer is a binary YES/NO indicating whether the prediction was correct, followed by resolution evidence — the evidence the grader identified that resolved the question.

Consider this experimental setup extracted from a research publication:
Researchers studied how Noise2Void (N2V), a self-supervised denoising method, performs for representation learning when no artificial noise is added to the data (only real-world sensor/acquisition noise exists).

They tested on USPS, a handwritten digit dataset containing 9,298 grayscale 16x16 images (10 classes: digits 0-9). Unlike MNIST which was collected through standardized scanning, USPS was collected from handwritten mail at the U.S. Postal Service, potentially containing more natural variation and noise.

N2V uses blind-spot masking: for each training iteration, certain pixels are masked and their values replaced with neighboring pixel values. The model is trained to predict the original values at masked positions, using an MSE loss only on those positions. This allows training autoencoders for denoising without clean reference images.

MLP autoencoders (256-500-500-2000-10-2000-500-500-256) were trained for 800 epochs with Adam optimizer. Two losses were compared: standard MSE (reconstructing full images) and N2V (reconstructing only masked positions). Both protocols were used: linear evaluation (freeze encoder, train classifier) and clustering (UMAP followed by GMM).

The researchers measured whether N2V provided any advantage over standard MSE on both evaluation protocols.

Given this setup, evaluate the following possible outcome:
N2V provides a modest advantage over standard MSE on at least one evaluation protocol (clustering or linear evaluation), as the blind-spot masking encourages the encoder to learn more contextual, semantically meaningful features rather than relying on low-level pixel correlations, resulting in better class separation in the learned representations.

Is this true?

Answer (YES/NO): NO